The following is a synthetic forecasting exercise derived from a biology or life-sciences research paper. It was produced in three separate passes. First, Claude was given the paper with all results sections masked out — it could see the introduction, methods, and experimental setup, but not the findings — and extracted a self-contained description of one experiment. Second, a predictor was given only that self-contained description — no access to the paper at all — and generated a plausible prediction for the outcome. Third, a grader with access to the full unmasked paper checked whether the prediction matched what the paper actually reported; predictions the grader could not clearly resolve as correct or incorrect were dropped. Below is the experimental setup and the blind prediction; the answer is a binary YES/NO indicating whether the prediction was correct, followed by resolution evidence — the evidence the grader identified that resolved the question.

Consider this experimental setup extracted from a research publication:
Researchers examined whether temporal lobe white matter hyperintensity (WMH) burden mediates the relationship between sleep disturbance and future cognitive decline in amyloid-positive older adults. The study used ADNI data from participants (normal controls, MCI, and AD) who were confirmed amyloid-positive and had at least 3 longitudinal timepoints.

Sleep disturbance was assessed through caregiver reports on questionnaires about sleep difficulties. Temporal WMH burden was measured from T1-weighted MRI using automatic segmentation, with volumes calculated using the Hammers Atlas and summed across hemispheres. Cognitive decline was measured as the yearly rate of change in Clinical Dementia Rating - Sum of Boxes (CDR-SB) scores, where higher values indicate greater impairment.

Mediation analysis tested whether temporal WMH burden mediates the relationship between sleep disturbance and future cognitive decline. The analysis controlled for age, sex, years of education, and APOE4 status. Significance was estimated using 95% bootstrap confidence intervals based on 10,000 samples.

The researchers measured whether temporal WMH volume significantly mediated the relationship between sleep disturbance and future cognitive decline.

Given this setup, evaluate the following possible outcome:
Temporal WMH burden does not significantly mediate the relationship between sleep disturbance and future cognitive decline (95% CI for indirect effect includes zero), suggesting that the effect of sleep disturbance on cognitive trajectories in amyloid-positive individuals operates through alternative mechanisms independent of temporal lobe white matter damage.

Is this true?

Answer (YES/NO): YES